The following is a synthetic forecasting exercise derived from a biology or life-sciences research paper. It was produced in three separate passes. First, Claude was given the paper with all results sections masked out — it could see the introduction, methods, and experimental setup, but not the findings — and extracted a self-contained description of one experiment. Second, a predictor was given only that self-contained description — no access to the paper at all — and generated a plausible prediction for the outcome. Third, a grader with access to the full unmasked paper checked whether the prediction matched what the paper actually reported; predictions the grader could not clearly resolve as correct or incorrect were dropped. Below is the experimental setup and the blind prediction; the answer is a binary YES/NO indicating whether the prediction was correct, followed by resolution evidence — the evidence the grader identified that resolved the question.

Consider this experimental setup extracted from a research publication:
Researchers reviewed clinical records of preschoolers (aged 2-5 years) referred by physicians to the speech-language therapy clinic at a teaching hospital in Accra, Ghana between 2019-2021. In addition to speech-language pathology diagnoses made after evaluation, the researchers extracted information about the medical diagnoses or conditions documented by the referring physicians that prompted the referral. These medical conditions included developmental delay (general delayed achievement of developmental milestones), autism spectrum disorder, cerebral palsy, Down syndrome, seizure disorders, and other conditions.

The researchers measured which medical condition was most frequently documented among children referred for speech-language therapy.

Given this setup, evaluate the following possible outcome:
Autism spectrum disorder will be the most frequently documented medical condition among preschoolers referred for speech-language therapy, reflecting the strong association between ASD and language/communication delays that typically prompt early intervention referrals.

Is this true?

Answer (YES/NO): NO